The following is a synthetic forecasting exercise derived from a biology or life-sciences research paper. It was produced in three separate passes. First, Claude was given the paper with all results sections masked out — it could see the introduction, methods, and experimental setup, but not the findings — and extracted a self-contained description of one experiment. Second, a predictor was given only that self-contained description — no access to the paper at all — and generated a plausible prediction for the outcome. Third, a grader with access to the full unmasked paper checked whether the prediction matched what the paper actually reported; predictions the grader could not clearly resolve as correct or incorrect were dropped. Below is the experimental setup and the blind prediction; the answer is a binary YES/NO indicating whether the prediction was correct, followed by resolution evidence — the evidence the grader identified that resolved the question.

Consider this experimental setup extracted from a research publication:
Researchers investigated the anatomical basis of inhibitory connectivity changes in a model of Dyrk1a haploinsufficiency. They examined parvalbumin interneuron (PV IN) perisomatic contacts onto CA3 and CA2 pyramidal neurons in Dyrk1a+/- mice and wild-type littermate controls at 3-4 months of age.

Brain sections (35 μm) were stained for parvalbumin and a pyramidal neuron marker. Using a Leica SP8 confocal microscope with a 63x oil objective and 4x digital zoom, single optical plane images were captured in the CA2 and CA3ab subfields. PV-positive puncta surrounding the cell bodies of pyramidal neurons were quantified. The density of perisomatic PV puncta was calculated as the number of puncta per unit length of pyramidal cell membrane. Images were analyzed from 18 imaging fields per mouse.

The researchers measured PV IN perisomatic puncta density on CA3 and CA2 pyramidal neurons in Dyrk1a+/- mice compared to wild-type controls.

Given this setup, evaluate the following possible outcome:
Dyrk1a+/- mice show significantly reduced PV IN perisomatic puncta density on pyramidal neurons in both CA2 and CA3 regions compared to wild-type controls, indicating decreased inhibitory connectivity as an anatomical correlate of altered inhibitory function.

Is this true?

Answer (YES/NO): NO